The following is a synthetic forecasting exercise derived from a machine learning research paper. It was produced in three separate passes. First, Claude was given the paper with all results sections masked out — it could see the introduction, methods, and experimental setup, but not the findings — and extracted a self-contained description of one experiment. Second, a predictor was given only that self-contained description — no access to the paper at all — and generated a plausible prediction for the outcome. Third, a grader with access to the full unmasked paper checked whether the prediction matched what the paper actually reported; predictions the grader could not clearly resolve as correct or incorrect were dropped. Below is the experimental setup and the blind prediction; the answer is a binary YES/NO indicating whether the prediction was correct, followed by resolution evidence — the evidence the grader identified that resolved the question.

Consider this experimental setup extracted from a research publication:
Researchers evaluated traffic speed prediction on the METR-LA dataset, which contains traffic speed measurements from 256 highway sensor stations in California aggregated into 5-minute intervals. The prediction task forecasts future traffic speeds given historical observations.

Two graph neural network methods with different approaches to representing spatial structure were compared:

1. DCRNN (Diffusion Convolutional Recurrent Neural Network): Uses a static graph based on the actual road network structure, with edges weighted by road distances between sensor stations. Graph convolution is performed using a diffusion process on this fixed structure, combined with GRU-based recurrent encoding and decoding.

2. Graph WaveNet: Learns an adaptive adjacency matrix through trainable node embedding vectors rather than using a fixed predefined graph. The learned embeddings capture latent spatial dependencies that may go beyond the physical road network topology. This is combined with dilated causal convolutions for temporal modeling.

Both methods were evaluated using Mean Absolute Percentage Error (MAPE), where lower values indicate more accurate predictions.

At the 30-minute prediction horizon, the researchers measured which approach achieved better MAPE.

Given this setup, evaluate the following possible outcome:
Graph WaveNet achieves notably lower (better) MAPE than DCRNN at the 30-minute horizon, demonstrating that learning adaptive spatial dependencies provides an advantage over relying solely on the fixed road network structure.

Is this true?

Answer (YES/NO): YES